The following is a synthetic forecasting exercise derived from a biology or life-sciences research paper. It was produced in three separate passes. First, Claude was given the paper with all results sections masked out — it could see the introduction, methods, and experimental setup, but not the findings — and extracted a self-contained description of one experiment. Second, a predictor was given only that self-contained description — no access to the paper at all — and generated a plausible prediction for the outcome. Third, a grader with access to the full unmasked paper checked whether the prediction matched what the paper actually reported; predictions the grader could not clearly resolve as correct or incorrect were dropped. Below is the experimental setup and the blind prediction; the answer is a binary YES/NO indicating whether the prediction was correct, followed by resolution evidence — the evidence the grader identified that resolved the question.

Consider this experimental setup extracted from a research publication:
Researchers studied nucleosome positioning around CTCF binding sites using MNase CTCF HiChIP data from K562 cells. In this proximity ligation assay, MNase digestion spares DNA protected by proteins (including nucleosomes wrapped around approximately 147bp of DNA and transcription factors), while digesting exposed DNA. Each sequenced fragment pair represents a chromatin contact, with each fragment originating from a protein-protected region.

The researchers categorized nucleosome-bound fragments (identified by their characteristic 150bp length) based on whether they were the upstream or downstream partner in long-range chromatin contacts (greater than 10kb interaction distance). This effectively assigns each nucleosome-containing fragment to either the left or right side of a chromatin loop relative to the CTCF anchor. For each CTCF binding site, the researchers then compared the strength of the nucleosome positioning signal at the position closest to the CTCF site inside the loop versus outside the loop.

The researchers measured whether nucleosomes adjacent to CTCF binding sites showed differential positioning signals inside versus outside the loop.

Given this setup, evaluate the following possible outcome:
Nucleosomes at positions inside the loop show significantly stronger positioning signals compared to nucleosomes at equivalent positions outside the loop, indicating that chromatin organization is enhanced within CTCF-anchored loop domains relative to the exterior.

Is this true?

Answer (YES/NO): YES